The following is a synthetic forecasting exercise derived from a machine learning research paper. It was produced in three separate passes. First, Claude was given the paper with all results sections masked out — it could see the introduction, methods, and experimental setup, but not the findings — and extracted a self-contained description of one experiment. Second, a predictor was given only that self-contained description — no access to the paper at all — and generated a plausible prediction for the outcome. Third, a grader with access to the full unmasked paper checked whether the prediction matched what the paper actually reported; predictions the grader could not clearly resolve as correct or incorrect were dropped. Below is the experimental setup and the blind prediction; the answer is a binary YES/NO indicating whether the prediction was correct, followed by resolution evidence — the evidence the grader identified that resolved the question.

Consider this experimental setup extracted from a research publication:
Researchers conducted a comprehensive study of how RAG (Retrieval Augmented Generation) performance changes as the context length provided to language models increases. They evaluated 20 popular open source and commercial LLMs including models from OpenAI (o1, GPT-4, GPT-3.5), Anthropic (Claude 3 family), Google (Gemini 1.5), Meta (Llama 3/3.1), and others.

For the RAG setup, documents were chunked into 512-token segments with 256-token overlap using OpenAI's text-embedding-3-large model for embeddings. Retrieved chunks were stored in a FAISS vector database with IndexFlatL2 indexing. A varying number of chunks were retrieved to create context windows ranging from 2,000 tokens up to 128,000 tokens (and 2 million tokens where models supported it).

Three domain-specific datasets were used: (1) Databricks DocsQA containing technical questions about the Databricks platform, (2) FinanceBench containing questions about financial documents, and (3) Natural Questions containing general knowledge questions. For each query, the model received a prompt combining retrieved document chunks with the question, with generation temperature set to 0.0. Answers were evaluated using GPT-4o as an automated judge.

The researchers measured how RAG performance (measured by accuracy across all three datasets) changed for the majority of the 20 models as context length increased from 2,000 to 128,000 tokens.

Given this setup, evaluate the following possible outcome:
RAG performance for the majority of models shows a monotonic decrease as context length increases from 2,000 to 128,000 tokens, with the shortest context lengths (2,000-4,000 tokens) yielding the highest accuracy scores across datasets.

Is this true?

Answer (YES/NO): NO